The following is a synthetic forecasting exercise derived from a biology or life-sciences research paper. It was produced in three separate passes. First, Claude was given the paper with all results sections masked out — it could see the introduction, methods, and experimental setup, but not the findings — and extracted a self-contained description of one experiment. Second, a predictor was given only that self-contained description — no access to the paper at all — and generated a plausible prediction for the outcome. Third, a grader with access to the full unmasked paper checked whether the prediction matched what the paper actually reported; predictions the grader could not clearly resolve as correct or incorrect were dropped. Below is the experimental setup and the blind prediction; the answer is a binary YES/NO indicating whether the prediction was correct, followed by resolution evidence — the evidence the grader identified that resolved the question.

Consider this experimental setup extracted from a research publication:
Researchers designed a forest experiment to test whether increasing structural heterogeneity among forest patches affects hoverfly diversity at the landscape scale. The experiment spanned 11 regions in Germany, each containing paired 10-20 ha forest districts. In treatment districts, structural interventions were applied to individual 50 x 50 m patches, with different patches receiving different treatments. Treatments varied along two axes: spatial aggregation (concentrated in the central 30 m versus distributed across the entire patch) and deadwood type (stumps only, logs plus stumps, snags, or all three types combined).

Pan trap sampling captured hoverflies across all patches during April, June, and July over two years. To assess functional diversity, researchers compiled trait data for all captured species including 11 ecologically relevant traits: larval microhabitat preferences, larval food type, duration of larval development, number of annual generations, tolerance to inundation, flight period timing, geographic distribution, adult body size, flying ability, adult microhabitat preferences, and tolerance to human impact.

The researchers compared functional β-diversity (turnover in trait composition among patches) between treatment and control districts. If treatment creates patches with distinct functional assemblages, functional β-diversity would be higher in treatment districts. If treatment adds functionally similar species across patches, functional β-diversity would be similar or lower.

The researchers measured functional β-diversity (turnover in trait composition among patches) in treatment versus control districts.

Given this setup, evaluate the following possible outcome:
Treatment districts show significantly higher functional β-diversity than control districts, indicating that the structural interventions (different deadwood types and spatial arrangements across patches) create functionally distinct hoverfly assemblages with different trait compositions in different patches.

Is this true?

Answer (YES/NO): NO